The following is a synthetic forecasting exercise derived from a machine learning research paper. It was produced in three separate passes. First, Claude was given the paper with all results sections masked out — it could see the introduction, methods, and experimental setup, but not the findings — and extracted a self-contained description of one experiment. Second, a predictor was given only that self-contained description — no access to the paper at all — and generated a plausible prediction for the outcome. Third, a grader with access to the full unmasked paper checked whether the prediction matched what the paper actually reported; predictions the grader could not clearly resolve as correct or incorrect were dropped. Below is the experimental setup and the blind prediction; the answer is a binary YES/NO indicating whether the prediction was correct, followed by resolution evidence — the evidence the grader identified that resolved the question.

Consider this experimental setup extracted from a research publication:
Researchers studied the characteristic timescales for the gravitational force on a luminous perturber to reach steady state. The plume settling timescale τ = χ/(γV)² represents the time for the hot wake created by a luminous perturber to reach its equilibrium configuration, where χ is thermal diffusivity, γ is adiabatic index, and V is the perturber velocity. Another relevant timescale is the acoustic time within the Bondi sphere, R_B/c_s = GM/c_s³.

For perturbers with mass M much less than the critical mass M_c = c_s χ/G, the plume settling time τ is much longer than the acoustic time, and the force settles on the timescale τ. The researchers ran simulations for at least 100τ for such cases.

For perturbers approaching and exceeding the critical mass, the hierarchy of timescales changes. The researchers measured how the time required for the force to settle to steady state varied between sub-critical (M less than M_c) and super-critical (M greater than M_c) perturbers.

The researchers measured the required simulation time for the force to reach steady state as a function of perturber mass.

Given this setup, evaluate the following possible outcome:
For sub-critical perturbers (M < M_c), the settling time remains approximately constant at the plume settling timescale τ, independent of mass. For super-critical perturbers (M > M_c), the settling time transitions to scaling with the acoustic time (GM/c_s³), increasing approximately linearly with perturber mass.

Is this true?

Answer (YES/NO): YES